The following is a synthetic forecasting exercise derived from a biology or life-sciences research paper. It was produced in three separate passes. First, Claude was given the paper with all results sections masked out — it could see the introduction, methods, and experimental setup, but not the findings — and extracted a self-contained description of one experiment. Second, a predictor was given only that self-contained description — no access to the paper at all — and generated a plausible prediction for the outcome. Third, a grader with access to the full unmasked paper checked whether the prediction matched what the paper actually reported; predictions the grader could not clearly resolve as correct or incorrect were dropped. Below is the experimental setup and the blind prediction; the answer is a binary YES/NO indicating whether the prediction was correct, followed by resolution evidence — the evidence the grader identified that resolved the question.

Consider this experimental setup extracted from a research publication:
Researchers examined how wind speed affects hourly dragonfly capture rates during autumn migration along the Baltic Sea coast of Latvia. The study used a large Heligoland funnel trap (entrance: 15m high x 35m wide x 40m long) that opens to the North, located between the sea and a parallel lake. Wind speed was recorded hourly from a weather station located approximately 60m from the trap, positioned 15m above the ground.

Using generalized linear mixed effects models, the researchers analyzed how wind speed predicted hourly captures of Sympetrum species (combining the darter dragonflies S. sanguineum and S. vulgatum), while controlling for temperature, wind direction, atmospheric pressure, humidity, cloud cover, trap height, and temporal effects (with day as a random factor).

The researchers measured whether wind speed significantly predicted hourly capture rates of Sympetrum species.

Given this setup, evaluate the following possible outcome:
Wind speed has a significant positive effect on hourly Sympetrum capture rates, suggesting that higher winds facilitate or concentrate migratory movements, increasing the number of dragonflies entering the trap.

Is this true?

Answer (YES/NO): NO